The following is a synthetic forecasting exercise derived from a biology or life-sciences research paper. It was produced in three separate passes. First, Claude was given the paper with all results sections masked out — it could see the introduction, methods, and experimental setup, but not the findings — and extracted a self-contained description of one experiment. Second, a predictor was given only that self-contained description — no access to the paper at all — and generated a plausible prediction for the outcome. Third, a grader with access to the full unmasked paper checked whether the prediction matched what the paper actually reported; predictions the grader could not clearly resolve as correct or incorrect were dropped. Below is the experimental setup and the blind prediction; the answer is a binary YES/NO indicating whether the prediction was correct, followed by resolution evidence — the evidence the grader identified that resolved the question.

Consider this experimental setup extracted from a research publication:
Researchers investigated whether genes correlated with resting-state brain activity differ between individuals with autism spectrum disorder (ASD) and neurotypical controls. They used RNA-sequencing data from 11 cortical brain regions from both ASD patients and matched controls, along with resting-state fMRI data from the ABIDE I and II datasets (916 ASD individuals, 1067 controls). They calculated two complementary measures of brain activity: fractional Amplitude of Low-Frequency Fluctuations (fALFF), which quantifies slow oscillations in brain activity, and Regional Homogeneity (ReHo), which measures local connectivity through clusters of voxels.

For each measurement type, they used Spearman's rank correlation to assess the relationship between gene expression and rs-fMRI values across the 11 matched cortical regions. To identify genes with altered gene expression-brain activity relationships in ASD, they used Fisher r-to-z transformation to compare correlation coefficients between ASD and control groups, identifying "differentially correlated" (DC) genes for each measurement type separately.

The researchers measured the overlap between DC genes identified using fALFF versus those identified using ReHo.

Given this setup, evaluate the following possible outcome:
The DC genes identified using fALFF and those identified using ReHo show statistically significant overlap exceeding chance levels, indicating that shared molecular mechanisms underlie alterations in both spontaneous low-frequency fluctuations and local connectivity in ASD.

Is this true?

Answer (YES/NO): YES